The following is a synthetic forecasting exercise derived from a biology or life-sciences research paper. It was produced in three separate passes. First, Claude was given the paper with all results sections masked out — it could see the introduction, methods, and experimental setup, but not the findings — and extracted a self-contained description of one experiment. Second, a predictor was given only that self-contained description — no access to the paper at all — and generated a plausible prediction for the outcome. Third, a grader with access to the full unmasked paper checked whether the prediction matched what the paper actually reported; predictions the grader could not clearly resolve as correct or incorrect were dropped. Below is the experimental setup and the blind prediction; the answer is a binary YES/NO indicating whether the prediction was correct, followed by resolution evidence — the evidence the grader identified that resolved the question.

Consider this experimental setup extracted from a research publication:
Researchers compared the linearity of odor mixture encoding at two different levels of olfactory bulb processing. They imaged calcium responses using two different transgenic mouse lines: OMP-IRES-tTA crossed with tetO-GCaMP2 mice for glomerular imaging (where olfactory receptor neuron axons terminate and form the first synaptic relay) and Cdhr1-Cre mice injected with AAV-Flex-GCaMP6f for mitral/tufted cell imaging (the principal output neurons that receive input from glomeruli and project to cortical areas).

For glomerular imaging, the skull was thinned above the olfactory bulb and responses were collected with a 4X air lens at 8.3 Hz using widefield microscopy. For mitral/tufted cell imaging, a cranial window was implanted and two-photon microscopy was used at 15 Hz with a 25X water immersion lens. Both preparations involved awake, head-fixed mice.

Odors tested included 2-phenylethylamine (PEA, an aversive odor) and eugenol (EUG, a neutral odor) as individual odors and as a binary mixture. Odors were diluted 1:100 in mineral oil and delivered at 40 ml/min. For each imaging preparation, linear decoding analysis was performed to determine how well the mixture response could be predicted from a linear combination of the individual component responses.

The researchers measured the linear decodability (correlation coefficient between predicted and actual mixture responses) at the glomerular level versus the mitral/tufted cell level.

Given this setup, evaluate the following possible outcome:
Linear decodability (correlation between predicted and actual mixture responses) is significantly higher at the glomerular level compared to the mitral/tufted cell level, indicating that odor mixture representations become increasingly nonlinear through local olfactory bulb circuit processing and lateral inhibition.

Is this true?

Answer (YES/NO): YES